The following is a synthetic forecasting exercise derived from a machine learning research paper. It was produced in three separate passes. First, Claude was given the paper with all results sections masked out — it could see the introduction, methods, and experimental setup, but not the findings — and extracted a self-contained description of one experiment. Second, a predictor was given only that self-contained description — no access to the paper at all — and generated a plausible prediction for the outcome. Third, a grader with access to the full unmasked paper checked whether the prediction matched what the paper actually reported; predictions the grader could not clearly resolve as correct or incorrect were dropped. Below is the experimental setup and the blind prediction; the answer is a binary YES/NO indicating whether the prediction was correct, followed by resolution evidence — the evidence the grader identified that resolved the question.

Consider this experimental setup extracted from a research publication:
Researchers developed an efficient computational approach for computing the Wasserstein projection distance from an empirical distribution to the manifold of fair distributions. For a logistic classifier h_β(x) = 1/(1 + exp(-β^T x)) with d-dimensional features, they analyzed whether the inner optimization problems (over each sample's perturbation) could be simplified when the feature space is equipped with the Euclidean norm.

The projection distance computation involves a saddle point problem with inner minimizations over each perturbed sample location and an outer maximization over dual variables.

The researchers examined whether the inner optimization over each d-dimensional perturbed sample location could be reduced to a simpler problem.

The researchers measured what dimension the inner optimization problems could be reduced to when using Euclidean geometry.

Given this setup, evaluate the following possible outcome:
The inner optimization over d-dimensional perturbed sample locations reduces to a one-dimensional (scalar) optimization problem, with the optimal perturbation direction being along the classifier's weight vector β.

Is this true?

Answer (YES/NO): YES